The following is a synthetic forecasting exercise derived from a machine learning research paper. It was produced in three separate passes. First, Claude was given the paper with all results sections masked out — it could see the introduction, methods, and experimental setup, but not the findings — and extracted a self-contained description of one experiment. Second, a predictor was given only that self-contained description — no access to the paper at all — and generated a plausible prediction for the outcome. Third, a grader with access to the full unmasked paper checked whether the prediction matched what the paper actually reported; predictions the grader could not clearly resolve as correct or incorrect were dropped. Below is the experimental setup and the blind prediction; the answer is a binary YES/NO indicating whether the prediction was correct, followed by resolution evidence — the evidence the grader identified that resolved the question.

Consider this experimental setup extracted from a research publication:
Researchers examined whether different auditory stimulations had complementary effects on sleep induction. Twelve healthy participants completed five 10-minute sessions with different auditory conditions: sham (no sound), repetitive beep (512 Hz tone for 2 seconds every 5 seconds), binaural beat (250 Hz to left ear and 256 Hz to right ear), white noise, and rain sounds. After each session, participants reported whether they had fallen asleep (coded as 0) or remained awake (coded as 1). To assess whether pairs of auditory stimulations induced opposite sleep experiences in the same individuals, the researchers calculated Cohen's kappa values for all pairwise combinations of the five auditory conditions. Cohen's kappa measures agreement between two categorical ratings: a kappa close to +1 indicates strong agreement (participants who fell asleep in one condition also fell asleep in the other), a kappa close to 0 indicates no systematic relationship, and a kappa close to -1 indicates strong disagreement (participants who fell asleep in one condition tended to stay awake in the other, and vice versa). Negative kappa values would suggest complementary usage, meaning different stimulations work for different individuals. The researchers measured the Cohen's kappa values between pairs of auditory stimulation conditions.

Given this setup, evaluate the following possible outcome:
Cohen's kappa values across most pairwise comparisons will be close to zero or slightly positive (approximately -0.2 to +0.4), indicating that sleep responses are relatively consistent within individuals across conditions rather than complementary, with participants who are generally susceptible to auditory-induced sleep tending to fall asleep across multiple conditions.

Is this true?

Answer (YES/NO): NO